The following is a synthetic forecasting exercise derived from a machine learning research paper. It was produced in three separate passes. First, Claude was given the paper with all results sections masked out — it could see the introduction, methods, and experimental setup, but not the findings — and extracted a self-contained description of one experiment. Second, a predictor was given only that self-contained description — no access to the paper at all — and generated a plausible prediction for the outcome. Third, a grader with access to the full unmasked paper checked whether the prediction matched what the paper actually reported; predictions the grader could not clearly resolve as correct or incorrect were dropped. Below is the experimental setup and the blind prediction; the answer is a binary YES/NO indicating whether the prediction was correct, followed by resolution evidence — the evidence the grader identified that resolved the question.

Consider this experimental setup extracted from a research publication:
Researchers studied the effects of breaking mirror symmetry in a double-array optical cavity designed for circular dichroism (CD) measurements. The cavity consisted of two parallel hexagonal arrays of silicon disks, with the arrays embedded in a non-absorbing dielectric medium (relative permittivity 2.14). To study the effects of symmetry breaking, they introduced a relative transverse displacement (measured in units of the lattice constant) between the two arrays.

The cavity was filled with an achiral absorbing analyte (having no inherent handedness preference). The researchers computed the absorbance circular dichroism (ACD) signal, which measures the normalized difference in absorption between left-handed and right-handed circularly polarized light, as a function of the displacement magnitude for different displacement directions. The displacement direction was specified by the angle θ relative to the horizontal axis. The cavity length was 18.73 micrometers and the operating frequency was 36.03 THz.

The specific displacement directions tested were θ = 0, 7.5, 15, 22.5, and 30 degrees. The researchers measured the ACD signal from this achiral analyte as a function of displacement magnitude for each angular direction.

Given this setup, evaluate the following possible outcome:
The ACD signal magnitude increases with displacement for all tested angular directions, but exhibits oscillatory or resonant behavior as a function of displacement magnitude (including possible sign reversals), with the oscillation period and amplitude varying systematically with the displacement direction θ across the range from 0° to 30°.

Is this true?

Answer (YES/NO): NO